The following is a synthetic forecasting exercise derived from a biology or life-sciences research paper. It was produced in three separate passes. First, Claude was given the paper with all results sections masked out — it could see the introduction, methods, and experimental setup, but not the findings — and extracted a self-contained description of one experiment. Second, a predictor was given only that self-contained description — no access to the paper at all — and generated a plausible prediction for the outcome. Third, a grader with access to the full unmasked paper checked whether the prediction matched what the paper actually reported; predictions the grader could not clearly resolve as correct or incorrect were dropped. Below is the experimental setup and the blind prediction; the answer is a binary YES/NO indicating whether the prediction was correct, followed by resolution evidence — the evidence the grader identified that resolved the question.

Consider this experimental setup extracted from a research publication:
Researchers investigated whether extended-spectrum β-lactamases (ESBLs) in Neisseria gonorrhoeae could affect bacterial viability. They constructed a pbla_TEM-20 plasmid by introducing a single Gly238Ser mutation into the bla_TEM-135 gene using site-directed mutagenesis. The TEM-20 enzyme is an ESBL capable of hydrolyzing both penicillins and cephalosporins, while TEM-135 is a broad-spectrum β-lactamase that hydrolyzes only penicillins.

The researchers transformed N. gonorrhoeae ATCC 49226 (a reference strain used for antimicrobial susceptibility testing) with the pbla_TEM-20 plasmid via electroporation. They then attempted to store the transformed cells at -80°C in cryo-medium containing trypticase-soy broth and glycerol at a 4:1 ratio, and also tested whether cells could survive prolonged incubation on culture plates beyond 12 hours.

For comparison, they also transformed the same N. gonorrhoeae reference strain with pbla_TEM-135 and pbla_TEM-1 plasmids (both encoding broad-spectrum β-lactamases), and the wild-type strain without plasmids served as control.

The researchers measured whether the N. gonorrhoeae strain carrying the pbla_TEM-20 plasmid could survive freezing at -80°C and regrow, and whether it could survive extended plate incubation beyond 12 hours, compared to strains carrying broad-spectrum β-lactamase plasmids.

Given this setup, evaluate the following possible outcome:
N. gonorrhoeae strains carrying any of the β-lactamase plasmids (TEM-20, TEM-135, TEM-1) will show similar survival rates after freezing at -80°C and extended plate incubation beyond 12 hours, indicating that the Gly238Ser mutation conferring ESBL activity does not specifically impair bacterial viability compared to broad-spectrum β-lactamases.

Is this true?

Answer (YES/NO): NO